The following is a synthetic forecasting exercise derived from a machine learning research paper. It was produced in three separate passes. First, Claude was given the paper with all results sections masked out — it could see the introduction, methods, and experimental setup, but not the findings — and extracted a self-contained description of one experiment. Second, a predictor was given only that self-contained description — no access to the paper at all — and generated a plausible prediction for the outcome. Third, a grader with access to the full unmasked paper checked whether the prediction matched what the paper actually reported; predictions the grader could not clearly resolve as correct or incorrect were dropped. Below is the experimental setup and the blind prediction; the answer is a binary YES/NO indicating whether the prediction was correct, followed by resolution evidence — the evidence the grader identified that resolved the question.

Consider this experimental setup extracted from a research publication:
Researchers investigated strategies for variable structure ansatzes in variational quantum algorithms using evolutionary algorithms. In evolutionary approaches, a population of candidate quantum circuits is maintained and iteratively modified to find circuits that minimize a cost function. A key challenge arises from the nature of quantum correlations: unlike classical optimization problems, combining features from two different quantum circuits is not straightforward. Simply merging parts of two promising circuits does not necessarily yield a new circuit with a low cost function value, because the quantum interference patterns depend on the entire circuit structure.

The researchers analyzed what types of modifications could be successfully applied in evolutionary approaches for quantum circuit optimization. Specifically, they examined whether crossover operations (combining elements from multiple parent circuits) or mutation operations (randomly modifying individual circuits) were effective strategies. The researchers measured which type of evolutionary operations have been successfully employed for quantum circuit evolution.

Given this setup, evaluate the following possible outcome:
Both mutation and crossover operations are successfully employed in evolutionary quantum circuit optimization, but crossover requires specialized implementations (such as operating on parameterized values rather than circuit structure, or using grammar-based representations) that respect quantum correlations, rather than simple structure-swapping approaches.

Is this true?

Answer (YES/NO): NO